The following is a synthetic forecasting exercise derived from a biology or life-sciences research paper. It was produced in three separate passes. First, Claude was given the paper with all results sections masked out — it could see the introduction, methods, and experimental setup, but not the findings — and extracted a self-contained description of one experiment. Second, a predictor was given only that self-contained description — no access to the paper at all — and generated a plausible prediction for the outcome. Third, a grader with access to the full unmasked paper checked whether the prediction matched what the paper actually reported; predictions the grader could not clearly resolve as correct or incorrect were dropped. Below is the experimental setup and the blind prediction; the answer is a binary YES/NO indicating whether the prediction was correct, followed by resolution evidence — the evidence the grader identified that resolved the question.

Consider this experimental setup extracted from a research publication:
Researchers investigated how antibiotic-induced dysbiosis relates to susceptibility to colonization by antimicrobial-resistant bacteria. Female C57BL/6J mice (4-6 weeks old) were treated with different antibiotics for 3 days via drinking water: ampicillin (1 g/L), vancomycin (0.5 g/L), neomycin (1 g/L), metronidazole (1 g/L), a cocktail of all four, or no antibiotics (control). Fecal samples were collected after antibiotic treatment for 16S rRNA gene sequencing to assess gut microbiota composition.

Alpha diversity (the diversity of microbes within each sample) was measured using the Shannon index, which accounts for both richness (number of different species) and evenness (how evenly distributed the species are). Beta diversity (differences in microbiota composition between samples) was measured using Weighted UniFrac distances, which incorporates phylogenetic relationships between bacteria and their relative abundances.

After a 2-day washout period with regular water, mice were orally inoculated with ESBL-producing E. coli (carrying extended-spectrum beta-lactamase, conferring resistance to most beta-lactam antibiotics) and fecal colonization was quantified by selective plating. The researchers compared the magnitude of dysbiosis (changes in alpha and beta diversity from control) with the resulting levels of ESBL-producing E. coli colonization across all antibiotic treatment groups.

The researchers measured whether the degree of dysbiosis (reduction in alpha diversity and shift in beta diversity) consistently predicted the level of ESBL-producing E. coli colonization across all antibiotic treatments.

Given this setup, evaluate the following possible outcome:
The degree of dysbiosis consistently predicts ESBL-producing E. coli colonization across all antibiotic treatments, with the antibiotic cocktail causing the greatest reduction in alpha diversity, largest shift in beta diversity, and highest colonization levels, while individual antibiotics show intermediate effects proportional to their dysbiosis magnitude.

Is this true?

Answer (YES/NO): NO